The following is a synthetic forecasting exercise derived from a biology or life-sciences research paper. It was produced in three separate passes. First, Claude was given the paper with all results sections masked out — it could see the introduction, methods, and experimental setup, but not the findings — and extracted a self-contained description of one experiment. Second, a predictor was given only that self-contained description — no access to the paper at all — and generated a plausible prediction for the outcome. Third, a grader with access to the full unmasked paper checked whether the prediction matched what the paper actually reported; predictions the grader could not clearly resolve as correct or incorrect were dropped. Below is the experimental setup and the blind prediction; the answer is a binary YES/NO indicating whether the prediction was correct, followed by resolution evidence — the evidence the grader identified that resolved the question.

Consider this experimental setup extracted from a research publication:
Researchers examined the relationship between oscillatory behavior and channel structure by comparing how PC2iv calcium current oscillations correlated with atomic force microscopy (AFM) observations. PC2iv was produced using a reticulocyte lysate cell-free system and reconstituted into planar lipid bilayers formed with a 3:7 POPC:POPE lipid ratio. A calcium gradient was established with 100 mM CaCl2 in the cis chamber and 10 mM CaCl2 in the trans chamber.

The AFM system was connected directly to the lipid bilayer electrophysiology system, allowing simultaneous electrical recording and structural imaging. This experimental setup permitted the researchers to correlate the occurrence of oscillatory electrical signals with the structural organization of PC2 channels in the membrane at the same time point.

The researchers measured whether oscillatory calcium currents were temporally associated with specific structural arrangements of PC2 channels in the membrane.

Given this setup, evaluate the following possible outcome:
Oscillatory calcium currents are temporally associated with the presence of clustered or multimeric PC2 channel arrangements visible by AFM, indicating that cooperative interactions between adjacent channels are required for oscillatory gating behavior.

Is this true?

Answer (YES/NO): YES